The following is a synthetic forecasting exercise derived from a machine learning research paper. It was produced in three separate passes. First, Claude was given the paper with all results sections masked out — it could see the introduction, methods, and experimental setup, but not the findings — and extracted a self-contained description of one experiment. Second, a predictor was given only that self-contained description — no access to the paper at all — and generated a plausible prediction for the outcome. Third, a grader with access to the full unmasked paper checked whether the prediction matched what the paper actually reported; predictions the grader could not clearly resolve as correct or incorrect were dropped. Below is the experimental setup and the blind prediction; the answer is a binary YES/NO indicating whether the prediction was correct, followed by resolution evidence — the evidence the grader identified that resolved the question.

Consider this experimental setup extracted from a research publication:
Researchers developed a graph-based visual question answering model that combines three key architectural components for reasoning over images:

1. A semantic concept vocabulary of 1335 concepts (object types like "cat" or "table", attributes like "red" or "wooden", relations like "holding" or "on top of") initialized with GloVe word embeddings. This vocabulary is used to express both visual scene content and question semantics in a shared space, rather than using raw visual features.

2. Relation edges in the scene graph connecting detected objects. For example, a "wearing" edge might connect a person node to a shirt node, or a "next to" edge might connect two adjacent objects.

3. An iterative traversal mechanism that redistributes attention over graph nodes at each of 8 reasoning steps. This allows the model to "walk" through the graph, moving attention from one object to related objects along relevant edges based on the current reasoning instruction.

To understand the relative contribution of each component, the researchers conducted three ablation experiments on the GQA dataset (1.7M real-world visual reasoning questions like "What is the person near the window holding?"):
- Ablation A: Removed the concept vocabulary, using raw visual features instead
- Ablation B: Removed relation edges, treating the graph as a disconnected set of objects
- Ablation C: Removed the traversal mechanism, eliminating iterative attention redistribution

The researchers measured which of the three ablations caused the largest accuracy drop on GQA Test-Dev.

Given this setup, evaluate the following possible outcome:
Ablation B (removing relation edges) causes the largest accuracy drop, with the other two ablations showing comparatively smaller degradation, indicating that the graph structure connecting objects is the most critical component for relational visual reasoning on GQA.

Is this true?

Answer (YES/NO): NO